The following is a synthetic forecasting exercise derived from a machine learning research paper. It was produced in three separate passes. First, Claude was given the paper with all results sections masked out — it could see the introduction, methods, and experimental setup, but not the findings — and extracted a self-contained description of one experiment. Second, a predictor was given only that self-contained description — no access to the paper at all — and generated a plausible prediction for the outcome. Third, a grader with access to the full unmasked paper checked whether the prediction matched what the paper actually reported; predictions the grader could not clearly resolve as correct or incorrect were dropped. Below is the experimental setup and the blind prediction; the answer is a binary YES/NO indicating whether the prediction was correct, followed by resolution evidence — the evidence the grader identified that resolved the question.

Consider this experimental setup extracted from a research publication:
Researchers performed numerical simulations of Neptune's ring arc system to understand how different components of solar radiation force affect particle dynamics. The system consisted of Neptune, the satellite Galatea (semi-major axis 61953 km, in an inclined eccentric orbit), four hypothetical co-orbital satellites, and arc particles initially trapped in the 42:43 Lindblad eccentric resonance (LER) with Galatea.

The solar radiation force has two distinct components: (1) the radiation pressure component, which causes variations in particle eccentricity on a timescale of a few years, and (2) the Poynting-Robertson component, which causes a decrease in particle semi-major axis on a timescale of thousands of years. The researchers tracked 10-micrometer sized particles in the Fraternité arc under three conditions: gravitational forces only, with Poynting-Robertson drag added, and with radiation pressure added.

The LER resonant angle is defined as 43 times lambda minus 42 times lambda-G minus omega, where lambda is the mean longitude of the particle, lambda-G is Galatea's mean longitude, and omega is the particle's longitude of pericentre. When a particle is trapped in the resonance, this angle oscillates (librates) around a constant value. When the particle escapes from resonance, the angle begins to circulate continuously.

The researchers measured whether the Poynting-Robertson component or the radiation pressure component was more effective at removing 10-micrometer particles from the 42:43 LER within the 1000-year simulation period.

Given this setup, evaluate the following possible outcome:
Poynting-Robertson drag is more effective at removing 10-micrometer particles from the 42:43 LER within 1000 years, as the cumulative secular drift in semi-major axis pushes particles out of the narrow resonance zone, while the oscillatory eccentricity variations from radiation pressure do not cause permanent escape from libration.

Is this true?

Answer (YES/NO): NO